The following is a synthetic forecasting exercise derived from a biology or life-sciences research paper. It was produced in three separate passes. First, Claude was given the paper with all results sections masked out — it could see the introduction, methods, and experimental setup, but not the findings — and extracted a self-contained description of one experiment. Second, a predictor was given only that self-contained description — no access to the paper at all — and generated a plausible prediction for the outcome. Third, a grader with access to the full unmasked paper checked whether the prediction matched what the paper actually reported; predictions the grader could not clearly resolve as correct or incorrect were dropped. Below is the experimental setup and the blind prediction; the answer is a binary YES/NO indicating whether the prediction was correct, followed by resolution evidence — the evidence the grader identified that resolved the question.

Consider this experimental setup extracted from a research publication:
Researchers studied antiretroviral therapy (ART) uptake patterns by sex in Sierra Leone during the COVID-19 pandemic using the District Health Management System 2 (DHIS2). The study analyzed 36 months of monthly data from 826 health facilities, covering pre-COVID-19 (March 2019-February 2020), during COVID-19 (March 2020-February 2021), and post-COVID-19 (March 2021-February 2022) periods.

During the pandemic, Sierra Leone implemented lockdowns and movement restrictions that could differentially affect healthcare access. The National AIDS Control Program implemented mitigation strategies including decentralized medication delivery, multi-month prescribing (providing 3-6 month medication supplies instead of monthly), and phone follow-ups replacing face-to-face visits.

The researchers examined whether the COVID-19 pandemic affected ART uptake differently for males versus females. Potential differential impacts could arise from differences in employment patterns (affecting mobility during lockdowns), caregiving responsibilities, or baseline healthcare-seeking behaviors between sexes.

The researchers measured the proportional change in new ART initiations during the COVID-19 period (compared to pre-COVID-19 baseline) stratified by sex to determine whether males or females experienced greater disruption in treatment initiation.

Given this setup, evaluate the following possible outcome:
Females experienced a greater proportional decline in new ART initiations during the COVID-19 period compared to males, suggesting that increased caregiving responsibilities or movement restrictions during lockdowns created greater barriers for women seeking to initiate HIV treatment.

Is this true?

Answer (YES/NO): NO